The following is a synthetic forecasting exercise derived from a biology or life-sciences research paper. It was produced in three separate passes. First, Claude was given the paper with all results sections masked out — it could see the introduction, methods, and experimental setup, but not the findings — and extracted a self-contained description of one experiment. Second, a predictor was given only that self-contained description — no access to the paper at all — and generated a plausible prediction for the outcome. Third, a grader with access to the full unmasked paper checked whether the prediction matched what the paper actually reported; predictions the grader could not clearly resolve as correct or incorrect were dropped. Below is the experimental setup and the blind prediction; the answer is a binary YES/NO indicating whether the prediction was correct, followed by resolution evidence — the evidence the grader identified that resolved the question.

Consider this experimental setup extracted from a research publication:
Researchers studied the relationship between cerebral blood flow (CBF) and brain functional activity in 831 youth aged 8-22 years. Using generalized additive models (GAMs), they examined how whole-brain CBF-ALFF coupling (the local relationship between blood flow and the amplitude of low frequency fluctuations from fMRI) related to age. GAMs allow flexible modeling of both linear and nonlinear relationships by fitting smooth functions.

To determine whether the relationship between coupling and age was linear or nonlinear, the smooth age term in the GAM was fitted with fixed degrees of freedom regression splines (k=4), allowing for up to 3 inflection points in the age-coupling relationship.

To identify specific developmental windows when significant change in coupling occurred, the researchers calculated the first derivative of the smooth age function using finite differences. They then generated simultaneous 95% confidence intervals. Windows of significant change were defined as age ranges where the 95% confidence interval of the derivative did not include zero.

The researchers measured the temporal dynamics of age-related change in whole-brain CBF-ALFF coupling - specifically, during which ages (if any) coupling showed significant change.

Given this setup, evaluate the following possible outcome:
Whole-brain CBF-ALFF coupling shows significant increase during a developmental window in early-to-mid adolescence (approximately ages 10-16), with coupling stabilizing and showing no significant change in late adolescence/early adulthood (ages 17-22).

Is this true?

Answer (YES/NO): NO